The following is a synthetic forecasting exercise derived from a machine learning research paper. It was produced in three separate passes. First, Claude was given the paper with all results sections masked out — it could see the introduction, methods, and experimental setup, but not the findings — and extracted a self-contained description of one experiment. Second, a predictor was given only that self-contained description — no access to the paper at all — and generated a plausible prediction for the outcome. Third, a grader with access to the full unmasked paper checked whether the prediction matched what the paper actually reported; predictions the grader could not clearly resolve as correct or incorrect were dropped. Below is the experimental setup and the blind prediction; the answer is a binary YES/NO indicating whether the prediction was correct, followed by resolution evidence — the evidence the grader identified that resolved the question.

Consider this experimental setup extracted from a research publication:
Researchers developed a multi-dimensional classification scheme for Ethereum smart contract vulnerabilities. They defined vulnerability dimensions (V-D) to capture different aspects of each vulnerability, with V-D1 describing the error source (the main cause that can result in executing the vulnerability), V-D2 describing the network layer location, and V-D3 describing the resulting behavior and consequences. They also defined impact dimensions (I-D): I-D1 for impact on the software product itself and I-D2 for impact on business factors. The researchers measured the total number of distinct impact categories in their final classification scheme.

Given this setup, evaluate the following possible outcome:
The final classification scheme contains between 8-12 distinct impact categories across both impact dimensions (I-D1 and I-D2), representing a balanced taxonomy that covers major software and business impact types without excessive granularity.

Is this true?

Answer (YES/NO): NO